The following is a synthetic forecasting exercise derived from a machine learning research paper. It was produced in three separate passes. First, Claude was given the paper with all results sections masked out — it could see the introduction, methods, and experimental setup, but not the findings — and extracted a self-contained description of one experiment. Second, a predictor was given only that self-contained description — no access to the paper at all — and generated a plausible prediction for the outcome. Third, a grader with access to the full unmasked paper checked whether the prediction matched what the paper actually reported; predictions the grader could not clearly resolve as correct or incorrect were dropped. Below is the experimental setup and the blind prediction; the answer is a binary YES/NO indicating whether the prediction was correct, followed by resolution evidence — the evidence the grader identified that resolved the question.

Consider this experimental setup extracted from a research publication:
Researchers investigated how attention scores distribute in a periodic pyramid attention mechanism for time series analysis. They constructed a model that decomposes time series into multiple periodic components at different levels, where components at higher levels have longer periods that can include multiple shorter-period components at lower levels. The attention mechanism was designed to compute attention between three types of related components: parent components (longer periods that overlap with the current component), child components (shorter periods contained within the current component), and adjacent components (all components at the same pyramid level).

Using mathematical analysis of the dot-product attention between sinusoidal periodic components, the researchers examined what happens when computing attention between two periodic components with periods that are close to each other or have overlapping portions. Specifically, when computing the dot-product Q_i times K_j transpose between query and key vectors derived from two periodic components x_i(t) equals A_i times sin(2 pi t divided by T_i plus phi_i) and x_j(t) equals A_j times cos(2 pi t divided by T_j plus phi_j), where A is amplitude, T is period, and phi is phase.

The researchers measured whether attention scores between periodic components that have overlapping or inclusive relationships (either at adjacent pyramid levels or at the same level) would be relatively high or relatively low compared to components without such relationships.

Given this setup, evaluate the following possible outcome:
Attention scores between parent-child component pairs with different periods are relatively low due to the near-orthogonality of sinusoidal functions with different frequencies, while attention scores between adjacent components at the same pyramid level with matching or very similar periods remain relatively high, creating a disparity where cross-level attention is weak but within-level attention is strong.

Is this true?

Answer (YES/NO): NO